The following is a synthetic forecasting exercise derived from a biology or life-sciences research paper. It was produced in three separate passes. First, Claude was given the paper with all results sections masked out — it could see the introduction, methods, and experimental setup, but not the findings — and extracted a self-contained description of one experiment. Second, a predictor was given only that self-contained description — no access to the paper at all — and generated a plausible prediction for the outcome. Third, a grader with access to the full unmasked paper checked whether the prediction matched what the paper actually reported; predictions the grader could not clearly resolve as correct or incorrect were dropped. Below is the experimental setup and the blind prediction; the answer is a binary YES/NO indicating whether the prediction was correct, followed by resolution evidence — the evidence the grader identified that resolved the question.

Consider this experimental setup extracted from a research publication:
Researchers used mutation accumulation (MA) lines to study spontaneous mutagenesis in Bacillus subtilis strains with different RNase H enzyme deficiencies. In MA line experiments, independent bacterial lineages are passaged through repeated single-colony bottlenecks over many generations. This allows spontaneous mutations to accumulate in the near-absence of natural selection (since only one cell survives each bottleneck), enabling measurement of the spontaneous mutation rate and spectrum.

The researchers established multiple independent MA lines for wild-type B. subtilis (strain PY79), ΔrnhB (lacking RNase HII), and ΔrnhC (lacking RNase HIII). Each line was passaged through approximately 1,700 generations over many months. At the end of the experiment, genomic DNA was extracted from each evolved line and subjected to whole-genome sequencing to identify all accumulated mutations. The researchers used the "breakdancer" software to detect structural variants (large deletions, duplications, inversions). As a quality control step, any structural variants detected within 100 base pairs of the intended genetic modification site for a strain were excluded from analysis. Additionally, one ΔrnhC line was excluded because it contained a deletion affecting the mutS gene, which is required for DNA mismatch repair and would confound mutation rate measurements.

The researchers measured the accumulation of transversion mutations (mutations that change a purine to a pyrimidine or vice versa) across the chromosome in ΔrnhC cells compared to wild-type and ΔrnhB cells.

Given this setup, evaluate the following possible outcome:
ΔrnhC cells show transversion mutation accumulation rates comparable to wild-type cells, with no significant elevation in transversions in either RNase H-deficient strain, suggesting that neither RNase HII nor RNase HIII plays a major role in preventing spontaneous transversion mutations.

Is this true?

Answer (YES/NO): NO